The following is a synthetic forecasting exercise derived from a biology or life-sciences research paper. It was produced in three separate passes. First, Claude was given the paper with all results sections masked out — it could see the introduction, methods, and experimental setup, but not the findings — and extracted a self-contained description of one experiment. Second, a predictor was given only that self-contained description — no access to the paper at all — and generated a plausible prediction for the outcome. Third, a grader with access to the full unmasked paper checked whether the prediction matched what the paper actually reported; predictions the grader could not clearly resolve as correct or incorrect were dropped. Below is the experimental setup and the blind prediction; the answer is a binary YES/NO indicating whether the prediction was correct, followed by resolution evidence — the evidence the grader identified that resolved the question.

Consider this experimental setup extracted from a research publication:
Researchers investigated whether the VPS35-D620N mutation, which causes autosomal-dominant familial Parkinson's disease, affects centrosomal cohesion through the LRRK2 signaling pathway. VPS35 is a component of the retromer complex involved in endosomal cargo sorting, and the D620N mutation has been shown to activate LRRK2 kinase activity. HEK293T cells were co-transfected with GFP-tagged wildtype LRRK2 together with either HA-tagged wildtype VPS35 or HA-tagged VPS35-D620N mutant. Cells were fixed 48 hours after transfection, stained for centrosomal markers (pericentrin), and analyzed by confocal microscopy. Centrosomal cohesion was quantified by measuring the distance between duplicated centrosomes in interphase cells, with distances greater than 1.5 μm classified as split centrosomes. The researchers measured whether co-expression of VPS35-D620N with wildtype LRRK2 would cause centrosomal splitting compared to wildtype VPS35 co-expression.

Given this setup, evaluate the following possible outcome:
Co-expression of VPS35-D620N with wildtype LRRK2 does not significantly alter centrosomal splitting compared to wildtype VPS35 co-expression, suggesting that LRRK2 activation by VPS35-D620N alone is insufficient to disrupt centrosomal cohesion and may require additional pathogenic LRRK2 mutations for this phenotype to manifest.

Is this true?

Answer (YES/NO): NO